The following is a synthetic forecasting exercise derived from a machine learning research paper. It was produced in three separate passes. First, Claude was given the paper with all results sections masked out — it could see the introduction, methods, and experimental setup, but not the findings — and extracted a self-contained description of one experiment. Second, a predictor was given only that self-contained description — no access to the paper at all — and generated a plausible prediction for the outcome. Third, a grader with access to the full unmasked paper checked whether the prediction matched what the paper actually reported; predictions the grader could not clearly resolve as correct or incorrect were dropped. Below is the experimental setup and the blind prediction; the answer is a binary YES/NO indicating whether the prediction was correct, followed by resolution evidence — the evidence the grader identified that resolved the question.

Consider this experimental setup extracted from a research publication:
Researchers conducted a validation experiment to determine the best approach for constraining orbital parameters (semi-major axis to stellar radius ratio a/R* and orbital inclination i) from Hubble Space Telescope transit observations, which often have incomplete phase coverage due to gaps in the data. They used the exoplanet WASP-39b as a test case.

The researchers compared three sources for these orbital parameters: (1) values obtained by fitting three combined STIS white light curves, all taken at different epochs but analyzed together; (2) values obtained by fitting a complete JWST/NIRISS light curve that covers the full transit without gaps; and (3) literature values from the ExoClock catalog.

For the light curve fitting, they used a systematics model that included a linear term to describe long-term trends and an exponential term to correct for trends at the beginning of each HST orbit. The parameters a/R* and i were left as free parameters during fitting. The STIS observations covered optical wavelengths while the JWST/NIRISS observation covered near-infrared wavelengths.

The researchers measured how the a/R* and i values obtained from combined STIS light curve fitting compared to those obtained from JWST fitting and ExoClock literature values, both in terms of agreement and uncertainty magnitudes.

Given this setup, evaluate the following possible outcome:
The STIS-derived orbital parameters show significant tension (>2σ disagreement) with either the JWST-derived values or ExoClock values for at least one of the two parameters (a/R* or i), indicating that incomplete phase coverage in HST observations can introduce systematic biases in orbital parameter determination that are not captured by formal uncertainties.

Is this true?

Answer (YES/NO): YES